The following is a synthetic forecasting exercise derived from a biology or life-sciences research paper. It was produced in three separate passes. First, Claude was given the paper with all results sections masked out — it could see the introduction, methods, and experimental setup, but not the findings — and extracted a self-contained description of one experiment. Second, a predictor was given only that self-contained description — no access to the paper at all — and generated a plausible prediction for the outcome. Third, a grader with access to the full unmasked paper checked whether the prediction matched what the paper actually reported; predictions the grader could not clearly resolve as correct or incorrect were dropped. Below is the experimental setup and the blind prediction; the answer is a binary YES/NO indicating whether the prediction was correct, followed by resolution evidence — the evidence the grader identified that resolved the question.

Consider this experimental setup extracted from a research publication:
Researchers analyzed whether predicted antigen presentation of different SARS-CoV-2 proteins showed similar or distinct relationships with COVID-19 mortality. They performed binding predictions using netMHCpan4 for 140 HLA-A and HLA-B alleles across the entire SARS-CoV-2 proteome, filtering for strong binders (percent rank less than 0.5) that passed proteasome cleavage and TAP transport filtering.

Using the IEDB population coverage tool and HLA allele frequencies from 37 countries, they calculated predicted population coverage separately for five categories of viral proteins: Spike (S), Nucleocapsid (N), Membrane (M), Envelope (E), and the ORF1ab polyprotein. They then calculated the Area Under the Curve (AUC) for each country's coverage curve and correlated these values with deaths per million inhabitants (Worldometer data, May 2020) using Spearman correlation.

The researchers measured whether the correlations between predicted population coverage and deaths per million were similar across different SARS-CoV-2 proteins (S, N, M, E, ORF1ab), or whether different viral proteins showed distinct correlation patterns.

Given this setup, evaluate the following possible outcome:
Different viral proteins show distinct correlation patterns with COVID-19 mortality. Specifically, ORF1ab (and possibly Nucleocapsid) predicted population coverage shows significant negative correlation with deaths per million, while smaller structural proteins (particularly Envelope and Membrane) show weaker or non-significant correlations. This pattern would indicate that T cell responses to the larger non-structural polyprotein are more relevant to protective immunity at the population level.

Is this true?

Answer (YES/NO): NO